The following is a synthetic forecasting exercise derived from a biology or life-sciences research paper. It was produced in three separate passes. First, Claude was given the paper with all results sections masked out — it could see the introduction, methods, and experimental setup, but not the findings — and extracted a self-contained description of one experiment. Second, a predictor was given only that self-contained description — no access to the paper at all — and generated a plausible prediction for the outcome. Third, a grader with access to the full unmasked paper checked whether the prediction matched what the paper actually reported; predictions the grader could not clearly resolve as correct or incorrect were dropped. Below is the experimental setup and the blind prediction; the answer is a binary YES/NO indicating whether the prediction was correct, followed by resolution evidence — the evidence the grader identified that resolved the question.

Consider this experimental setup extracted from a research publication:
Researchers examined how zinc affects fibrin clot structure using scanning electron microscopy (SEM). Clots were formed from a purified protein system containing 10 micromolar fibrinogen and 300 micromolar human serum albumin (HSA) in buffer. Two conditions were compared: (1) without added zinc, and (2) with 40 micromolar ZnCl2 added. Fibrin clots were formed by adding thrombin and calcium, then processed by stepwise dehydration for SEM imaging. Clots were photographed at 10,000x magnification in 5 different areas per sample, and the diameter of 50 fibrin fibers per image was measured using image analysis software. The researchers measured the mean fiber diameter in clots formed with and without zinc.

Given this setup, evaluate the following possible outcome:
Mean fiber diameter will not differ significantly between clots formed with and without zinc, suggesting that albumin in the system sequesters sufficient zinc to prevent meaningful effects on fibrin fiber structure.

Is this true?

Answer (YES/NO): NO